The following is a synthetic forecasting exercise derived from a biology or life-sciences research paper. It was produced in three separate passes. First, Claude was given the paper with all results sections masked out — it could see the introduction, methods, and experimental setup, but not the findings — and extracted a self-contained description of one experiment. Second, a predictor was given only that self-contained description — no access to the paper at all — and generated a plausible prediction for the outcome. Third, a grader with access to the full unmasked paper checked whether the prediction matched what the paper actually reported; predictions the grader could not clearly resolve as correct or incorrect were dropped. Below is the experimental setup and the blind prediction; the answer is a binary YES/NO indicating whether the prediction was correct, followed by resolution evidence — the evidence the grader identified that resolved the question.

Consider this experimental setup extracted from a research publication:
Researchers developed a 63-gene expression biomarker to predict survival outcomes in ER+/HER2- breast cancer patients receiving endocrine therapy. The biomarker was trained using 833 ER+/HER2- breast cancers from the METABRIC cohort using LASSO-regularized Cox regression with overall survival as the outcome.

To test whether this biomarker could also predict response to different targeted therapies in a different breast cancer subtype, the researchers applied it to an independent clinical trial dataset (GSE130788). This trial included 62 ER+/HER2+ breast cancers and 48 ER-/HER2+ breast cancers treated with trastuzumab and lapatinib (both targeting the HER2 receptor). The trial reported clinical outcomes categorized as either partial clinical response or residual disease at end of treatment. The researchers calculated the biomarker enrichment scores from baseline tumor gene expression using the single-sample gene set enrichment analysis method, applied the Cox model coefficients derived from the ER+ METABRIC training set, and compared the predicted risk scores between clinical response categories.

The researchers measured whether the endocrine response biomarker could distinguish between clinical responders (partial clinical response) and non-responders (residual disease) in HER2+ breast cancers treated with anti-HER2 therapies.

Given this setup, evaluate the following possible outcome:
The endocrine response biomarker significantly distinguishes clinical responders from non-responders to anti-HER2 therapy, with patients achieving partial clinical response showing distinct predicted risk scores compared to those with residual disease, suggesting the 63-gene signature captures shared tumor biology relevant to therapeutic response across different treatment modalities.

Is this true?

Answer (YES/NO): NO